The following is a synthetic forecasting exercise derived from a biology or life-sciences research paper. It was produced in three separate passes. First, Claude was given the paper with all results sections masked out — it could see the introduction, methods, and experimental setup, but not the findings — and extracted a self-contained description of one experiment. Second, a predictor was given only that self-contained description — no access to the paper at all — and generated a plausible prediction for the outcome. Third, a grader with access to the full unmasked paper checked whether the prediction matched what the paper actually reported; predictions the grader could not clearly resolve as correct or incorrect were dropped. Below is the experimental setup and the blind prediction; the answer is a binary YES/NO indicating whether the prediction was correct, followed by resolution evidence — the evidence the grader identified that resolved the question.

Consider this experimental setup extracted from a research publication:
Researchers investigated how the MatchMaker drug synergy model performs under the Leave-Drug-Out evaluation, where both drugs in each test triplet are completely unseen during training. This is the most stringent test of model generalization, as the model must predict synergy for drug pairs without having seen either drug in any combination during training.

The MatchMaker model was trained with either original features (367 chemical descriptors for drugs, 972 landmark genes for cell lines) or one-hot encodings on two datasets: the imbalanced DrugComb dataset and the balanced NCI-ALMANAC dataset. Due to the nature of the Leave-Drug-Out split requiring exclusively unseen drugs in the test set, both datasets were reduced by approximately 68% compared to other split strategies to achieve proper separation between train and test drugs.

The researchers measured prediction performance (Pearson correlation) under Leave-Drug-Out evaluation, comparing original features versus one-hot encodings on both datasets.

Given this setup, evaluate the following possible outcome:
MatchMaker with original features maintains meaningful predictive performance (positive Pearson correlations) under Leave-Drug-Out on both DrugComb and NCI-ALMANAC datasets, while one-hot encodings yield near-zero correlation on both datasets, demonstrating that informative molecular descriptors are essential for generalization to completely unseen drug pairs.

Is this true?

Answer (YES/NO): NO